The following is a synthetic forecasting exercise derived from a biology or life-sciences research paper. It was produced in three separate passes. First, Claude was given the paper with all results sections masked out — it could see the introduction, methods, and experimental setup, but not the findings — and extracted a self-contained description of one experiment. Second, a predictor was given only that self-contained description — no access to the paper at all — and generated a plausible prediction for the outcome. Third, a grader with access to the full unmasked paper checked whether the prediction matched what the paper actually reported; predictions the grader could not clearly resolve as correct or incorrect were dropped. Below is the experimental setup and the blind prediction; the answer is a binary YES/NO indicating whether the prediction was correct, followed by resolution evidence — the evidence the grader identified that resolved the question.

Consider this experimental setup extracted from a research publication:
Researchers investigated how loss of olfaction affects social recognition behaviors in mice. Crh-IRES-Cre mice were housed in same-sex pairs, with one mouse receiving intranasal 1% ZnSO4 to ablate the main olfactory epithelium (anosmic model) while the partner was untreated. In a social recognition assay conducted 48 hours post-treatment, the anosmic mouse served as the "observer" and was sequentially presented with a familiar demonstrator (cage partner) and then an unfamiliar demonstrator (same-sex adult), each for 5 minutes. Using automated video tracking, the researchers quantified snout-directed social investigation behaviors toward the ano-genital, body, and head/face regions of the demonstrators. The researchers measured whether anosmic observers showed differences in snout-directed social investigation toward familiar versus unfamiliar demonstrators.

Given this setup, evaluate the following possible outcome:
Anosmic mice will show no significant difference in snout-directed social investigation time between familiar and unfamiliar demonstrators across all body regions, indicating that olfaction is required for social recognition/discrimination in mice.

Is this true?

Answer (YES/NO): YES